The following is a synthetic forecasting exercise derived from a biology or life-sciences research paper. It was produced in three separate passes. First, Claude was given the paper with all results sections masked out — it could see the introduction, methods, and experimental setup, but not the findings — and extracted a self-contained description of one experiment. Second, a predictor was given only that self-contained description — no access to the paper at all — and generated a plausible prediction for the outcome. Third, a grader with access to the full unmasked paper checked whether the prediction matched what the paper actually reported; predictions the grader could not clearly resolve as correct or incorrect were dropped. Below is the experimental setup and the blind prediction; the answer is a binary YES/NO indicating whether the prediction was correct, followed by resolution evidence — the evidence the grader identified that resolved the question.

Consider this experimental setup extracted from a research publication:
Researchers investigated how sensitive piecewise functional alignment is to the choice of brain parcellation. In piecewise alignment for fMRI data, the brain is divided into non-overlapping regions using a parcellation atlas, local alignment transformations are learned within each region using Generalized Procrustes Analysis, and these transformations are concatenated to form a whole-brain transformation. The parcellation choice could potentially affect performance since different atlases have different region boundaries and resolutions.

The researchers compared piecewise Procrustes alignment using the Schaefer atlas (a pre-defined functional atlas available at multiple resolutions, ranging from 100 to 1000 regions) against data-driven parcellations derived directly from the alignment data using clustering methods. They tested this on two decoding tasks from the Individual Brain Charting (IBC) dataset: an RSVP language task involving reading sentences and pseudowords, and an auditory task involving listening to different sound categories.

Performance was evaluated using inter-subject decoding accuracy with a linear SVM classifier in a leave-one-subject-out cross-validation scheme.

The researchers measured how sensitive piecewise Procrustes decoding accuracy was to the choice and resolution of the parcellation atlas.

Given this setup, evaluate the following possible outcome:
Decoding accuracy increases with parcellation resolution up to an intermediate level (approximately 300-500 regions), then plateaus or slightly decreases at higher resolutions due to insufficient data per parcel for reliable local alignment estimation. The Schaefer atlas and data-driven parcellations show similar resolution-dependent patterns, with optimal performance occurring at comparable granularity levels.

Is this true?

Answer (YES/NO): NO